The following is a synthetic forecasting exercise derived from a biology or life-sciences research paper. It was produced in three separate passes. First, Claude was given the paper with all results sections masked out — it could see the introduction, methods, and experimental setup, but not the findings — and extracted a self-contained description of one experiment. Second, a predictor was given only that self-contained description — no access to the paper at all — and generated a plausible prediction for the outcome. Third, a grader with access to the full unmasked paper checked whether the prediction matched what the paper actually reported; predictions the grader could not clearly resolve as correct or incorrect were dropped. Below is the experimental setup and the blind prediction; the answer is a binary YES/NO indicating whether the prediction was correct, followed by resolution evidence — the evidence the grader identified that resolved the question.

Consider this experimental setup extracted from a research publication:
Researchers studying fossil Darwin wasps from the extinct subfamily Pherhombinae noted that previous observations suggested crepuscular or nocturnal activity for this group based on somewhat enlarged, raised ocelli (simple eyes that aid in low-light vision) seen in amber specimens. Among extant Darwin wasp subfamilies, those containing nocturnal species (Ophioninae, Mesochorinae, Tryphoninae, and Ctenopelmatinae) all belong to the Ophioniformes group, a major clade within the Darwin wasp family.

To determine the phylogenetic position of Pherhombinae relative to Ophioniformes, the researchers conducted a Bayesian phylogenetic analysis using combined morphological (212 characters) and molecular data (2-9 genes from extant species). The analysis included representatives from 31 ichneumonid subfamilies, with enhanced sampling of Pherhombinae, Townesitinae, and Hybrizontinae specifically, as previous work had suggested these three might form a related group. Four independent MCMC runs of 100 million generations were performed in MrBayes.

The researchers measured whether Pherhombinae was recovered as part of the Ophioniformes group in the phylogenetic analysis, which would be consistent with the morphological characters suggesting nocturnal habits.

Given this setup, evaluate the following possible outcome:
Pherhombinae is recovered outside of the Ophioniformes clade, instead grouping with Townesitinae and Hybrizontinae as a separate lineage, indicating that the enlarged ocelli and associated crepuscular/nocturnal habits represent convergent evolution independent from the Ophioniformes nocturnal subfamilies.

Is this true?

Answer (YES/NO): NO